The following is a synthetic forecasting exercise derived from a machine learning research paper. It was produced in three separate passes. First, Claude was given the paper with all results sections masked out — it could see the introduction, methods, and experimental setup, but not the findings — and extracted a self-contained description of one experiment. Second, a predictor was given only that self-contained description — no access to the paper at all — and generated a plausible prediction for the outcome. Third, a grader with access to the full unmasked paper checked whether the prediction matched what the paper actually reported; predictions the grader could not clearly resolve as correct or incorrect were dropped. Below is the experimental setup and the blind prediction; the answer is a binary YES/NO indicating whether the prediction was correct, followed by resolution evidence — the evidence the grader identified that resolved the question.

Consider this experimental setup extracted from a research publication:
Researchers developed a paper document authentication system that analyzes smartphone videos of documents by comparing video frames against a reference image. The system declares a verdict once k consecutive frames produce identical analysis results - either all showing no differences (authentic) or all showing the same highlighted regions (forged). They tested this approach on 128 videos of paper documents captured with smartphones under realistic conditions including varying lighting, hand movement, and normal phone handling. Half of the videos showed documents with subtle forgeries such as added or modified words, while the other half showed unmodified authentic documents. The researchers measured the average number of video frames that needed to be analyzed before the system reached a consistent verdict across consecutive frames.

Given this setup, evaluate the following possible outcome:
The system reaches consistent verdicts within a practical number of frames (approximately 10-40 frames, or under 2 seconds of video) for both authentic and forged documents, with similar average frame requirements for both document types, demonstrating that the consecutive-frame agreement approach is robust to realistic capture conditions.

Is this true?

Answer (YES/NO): NO